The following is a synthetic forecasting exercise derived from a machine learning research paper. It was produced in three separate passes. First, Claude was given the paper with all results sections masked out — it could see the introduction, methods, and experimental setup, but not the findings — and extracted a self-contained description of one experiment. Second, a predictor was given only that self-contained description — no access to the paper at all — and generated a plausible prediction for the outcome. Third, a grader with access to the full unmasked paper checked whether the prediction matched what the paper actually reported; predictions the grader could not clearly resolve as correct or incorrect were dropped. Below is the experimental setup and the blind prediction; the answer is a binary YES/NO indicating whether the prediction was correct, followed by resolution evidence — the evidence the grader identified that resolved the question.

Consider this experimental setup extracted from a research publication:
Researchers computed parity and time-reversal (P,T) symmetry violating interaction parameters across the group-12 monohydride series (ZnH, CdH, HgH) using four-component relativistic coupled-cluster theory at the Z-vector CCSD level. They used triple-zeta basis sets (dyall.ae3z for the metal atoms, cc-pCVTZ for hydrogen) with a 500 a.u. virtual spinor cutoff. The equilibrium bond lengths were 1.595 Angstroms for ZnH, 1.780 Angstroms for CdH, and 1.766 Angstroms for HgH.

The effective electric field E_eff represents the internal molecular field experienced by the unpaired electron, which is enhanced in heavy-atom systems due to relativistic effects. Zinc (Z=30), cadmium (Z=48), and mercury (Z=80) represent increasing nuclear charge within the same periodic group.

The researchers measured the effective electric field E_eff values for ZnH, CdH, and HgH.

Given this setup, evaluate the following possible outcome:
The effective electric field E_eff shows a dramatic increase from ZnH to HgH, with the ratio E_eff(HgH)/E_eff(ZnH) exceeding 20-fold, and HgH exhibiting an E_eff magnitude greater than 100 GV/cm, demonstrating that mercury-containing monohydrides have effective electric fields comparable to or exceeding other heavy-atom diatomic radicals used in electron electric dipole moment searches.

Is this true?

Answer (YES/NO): YES